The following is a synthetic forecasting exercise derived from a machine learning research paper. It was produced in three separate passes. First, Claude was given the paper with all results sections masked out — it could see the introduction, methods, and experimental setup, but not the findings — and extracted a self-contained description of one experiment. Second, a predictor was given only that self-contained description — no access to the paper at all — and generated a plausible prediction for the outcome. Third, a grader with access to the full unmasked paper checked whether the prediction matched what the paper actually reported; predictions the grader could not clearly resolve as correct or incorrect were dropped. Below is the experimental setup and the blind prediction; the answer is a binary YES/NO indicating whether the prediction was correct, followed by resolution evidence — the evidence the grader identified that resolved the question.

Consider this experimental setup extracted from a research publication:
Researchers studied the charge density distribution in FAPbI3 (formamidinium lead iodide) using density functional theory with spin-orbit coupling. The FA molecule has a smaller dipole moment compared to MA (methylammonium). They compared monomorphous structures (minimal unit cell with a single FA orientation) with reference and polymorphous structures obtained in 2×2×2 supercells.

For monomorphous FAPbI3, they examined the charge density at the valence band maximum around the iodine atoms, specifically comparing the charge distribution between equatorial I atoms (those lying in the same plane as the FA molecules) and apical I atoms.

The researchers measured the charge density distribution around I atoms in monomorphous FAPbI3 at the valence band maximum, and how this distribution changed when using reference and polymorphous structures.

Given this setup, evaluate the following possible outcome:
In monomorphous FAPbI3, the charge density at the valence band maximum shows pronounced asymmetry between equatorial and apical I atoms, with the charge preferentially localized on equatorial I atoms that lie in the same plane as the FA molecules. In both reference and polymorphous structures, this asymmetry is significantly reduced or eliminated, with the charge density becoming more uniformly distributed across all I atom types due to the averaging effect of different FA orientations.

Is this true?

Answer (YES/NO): NO